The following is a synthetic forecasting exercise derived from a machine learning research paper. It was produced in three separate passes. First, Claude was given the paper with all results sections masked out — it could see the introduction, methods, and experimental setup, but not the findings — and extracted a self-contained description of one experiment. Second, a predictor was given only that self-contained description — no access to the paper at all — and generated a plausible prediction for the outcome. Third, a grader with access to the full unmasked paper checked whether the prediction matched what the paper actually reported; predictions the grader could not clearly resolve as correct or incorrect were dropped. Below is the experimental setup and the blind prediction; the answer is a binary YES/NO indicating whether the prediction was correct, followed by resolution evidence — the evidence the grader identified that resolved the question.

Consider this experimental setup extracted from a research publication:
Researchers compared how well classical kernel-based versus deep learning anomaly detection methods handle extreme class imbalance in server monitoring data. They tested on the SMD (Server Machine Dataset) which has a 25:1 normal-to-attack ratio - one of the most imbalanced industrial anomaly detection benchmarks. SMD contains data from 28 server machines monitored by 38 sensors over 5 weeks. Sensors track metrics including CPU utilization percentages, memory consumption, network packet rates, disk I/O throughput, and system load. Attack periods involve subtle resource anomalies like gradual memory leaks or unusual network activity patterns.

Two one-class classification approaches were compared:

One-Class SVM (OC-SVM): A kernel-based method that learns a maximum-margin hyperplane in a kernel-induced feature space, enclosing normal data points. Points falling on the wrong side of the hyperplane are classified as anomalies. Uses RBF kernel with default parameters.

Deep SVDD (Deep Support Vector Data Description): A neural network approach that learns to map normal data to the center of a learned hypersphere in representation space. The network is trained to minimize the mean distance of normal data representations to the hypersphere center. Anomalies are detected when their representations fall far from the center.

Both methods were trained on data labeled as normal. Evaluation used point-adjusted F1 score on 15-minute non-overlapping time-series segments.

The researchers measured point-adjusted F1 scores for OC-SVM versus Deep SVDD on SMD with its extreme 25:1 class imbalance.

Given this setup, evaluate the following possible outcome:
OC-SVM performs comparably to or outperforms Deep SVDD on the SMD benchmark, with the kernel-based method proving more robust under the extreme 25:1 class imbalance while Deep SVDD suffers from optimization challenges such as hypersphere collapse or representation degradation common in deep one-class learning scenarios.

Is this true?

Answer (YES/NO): YES